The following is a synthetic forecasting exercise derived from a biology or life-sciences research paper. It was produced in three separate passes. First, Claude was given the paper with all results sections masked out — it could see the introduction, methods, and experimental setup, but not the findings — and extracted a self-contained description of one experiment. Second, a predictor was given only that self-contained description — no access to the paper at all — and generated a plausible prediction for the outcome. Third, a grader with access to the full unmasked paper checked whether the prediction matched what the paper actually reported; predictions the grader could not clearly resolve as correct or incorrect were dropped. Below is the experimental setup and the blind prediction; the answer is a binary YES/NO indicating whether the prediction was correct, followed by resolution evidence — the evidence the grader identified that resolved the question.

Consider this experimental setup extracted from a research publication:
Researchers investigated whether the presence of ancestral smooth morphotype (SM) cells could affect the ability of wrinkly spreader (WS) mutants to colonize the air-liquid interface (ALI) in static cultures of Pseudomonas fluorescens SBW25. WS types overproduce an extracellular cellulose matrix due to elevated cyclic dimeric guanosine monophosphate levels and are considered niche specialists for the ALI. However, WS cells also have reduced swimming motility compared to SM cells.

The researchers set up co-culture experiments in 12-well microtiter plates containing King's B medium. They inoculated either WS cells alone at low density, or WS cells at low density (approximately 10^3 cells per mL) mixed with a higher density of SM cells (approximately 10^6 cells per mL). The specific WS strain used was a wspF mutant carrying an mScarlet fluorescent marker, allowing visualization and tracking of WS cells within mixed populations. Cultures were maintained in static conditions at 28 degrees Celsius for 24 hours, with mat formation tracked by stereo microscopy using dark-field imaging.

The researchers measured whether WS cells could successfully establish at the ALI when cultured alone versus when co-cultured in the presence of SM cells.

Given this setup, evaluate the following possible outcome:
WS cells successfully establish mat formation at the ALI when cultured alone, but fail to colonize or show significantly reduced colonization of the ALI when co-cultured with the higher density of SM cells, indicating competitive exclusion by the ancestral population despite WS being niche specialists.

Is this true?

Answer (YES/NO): NO